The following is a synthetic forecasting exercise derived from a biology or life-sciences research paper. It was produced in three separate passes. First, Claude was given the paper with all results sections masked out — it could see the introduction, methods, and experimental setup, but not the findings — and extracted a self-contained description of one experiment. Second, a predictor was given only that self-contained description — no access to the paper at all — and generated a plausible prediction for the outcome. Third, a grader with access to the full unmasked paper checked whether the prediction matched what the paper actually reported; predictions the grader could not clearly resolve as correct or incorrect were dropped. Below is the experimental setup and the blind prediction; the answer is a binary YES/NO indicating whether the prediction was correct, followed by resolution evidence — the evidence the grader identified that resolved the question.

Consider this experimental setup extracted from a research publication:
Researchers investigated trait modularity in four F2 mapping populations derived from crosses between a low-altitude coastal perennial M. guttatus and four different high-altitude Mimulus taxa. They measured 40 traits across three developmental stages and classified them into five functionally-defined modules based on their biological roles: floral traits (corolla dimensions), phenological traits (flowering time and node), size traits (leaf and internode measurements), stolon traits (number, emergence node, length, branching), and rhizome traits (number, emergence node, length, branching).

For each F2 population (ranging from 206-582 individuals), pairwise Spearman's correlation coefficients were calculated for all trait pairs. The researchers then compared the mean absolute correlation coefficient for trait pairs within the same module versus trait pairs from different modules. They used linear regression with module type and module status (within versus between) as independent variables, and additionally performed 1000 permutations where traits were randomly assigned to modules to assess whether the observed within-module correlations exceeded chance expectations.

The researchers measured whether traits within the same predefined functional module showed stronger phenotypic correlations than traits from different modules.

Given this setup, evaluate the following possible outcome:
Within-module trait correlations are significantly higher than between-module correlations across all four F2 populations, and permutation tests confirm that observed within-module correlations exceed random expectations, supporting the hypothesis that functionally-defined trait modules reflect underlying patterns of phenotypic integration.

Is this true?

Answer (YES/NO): NO